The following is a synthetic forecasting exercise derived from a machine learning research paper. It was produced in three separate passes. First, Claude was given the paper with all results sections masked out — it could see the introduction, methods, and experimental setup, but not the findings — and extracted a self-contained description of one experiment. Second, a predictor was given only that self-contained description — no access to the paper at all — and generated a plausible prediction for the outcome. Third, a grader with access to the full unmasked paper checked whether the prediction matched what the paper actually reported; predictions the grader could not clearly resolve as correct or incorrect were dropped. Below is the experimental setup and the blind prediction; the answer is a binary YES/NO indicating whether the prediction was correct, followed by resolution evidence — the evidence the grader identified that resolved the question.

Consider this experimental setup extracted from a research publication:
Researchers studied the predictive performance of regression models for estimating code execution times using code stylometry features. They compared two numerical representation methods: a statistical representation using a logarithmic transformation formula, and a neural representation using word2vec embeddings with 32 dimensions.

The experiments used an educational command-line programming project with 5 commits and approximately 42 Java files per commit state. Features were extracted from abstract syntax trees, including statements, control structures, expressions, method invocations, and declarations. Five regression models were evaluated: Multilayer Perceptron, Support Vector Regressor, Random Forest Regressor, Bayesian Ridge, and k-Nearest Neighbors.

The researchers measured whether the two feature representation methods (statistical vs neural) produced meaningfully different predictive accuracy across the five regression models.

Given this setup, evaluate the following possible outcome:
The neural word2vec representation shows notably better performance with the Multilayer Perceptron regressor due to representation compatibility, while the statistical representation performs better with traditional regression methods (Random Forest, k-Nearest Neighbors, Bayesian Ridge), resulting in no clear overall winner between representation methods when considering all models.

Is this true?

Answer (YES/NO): NO